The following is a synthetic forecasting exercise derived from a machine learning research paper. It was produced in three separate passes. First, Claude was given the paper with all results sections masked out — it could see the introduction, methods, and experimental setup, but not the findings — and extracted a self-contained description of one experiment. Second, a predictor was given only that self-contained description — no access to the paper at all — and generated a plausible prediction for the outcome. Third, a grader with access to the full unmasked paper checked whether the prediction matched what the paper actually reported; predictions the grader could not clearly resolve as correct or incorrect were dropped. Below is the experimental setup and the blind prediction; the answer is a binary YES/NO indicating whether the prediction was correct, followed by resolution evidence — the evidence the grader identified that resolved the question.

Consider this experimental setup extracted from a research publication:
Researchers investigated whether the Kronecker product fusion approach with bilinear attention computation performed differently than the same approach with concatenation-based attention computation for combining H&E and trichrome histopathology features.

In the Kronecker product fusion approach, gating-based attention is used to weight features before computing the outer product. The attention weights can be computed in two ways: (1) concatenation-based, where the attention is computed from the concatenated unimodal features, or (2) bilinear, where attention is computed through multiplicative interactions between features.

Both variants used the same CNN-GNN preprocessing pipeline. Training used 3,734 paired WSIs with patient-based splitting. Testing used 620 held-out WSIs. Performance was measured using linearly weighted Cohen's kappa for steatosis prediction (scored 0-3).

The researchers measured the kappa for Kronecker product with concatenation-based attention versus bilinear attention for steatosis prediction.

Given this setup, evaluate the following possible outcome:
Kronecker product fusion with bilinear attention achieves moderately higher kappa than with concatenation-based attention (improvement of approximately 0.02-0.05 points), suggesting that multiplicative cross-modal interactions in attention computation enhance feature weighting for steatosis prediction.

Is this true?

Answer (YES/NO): NO